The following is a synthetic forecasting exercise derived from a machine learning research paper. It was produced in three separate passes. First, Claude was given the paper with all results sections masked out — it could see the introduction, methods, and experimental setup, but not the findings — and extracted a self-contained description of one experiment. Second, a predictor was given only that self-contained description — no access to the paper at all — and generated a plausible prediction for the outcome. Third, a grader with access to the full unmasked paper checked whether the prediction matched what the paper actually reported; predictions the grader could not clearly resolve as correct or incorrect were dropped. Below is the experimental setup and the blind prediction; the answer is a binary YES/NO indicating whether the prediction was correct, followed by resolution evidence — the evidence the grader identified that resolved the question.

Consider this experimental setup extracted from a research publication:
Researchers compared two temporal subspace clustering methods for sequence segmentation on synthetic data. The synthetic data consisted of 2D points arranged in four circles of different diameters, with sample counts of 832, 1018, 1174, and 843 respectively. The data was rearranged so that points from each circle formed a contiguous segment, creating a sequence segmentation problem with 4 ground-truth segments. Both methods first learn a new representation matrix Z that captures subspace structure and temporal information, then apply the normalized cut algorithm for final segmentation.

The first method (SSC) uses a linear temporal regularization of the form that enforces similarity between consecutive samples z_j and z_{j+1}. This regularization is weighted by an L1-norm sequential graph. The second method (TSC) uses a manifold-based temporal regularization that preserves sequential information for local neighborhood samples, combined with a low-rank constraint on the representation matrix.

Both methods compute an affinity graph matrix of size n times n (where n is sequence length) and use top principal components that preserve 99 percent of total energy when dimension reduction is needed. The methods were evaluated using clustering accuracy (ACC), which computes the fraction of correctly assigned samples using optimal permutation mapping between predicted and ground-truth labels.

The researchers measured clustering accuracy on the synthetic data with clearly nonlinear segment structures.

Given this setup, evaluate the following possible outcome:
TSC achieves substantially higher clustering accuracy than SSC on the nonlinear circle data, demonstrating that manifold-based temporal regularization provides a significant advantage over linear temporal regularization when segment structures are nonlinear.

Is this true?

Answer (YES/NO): YES